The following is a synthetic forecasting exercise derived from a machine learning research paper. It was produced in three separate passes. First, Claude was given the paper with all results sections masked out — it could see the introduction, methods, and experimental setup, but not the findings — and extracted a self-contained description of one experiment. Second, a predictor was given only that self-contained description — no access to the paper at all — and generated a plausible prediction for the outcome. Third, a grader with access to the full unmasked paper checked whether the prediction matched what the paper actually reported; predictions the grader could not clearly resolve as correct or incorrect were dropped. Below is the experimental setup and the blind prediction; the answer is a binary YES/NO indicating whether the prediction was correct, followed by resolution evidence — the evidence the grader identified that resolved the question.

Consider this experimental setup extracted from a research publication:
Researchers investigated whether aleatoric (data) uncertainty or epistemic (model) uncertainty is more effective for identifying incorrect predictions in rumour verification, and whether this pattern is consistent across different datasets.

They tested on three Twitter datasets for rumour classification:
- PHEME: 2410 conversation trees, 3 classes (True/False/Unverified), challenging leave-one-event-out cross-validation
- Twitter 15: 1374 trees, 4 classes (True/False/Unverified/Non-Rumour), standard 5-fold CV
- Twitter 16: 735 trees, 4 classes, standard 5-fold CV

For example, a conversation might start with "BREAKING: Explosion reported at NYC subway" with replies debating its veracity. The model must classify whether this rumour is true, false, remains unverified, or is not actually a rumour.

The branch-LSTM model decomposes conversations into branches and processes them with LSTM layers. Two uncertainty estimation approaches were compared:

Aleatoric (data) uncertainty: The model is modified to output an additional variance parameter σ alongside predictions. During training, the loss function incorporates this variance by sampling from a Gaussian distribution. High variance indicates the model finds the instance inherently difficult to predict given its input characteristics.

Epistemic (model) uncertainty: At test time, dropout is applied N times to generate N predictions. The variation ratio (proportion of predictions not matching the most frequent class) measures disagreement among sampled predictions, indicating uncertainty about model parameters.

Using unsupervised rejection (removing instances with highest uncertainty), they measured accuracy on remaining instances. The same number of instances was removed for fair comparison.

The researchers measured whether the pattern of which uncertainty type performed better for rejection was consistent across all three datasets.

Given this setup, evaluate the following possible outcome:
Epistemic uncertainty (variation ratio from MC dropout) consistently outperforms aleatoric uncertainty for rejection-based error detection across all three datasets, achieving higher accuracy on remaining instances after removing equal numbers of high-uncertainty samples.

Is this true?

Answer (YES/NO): NO